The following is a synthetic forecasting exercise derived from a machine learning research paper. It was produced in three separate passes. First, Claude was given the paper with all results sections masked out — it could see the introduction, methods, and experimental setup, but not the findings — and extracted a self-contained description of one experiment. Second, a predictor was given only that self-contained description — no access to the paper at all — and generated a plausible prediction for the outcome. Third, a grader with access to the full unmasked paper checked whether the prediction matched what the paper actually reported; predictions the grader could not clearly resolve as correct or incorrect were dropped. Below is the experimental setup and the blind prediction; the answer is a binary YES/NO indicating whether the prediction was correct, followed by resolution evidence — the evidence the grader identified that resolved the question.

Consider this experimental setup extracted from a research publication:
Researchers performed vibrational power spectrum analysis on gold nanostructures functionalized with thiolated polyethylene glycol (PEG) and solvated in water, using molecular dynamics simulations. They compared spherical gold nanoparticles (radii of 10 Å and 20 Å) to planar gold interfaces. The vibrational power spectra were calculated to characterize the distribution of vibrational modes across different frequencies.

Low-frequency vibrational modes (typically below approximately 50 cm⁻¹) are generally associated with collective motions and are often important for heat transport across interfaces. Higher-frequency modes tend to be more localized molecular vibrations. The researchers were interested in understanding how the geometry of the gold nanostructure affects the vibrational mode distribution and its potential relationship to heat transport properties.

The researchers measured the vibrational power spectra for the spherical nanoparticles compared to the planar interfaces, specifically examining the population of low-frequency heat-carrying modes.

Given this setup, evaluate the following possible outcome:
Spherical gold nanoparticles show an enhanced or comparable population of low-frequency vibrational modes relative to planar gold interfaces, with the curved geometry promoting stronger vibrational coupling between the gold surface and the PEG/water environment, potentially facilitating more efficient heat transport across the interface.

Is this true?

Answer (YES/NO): YES